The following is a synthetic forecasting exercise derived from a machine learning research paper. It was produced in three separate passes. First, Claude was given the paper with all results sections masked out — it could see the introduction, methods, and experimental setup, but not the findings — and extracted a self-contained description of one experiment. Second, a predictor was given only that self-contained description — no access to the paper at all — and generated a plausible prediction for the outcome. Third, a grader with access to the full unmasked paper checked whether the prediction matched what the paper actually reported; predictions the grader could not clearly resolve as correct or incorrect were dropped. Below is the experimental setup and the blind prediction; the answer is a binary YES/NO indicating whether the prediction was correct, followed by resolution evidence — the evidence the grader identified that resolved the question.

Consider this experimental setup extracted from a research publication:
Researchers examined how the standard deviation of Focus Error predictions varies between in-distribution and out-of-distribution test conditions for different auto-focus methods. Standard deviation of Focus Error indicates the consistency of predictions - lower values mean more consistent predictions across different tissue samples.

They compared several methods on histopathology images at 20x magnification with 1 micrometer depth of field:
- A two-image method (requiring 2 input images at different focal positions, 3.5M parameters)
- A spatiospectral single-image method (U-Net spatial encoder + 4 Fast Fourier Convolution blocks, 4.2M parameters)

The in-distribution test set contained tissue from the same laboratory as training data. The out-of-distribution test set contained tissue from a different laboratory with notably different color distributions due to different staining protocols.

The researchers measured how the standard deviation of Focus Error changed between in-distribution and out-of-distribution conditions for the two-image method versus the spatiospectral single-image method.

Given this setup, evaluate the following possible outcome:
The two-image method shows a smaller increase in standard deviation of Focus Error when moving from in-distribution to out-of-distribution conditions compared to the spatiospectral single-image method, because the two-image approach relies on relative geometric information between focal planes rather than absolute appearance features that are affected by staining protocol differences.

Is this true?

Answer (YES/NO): YES